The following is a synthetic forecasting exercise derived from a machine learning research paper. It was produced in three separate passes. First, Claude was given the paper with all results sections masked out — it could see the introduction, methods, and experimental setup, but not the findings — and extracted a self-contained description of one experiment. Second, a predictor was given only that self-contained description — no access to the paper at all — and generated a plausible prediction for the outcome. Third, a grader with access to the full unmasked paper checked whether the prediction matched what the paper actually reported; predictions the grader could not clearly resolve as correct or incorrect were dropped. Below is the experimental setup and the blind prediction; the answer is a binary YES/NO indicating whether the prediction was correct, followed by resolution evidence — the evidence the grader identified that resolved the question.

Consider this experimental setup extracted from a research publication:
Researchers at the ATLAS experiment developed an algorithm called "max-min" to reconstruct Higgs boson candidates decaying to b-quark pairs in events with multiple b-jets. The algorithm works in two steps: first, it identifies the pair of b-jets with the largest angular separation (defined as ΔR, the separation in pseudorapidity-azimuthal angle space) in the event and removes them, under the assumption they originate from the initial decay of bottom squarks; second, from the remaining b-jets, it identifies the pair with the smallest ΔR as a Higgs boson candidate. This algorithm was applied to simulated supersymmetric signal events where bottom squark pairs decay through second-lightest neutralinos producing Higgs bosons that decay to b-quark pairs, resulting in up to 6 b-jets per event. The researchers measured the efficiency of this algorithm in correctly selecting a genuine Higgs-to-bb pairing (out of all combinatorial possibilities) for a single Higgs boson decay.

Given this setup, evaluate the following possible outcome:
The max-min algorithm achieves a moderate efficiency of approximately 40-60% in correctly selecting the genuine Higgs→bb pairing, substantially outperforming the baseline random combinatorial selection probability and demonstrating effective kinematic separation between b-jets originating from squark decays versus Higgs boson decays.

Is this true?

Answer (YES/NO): NO